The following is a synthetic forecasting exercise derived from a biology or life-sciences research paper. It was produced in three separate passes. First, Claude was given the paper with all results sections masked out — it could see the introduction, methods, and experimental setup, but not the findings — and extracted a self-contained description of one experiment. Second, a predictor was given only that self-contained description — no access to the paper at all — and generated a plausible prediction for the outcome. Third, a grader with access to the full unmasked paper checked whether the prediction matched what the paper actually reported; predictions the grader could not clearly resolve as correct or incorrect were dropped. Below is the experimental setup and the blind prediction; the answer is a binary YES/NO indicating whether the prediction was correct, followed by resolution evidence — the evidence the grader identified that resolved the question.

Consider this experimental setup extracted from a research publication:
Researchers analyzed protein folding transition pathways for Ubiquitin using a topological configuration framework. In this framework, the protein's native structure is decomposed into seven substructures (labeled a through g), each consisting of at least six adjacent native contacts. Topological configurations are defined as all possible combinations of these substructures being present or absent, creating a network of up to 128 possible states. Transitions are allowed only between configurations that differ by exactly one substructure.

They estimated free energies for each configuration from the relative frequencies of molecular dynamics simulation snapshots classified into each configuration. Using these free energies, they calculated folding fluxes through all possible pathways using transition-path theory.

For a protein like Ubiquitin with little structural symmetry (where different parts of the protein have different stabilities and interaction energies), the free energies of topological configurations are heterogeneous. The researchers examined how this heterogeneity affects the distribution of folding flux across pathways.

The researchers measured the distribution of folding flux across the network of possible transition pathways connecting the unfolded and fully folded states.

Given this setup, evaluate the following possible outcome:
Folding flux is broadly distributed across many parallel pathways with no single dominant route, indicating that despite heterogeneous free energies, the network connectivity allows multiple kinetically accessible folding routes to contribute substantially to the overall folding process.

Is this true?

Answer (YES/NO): NO